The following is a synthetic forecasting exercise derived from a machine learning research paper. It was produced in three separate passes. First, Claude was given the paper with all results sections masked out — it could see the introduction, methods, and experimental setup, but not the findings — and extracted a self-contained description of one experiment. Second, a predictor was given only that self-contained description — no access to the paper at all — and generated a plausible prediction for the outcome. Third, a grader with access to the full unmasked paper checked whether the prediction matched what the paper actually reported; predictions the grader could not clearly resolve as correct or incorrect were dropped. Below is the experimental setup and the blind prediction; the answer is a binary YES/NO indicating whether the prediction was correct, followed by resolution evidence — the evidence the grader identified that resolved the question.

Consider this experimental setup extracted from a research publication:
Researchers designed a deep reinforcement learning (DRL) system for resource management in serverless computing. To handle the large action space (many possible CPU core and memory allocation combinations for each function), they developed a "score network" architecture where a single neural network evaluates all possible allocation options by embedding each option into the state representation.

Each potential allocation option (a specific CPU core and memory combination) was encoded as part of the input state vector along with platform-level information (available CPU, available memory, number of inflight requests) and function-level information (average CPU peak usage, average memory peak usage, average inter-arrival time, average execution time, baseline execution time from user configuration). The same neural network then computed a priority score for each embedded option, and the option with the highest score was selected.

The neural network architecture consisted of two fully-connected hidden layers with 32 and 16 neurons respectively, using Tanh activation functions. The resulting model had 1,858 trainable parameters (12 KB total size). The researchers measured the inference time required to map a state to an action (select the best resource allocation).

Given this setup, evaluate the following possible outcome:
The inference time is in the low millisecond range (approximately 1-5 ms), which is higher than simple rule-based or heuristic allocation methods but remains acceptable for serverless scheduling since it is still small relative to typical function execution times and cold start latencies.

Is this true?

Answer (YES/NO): NO